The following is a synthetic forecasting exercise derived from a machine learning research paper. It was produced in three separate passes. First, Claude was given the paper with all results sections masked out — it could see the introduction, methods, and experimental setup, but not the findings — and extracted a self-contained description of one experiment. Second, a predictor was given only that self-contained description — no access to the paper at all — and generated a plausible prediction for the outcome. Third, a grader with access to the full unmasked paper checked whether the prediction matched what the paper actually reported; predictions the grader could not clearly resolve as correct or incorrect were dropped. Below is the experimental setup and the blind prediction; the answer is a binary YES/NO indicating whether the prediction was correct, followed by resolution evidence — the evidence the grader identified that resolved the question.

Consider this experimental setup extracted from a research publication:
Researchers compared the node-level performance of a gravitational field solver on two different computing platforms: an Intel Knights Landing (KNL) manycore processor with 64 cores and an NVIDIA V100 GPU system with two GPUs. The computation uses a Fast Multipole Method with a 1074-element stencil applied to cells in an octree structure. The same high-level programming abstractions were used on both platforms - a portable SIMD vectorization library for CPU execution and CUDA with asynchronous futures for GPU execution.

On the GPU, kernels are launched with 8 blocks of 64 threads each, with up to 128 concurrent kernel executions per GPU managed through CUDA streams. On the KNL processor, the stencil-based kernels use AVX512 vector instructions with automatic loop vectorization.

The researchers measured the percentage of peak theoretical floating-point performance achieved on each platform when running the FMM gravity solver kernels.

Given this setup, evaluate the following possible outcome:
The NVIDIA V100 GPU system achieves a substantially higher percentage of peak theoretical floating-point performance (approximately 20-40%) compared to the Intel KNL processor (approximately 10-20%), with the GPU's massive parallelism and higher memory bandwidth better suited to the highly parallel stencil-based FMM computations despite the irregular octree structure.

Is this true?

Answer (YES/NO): YES